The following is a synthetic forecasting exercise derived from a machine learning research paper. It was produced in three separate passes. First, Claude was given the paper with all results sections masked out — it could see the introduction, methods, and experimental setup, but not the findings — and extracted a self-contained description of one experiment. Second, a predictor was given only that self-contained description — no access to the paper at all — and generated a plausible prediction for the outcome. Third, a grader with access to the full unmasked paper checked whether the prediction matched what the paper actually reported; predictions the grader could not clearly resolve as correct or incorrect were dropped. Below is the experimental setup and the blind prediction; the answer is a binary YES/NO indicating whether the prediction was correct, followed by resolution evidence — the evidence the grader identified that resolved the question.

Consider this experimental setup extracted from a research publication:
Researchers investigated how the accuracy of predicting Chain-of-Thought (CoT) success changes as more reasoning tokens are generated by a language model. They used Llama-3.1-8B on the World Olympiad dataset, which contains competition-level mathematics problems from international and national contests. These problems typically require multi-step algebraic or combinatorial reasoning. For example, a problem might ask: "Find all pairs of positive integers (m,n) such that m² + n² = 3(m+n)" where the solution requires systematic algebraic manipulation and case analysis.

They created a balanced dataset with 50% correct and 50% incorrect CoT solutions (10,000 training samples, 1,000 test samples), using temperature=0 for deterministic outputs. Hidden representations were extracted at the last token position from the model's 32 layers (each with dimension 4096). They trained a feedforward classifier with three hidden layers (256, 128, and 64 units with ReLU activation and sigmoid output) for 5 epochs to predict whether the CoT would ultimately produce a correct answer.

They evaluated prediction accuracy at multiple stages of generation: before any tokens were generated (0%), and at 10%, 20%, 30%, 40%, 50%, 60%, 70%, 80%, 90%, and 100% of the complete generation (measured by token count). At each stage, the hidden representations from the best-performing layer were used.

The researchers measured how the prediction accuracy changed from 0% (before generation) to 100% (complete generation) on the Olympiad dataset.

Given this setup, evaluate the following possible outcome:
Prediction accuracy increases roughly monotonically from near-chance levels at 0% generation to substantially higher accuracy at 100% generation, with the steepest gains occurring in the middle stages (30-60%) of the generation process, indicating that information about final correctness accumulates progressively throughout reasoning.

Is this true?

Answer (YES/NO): NO